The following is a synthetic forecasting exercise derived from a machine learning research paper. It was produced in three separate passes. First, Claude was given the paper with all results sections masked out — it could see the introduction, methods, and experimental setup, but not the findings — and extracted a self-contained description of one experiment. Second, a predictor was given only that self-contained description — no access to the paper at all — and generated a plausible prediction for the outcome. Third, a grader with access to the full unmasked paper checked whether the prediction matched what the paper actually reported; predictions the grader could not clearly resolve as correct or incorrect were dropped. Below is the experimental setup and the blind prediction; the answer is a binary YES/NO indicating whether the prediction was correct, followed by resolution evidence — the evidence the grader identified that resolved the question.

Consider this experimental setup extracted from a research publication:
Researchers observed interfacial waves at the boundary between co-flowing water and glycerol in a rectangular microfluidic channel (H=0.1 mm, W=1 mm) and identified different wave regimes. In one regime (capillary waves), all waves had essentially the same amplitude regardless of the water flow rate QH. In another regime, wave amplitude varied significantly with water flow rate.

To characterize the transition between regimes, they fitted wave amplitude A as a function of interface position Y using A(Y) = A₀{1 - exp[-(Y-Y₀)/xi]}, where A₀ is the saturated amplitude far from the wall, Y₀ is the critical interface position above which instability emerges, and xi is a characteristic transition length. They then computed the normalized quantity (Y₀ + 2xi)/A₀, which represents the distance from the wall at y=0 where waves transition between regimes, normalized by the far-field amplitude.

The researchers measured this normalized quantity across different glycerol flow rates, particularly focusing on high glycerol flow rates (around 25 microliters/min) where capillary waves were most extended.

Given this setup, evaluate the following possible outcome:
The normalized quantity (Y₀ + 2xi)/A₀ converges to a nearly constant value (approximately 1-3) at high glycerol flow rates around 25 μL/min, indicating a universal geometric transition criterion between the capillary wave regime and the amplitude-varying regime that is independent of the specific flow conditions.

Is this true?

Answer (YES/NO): YES